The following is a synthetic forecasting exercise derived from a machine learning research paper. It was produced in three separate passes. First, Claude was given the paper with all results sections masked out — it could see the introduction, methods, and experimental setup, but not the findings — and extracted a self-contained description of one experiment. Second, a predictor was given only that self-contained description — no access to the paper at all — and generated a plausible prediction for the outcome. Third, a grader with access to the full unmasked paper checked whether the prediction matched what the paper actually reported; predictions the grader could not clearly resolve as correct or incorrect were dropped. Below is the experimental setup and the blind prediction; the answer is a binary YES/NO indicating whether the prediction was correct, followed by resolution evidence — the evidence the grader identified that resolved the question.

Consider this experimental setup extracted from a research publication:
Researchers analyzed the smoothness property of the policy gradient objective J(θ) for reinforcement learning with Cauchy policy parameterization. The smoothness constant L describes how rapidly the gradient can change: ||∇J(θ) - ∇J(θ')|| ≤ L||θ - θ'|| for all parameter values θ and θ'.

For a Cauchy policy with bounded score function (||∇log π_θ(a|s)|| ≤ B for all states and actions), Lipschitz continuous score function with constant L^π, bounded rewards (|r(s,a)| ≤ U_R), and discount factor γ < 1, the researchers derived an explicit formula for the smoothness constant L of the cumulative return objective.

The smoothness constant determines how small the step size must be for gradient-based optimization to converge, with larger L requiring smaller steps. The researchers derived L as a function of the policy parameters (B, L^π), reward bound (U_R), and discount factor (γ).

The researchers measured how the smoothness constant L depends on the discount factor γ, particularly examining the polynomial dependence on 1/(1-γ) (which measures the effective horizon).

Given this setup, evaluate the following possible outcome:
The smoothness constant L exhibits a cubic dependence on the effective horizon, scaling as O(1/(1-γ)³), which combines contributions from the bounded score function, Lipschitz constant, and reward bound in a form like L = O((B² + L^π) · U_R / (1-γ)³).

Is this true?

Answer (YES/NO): NO